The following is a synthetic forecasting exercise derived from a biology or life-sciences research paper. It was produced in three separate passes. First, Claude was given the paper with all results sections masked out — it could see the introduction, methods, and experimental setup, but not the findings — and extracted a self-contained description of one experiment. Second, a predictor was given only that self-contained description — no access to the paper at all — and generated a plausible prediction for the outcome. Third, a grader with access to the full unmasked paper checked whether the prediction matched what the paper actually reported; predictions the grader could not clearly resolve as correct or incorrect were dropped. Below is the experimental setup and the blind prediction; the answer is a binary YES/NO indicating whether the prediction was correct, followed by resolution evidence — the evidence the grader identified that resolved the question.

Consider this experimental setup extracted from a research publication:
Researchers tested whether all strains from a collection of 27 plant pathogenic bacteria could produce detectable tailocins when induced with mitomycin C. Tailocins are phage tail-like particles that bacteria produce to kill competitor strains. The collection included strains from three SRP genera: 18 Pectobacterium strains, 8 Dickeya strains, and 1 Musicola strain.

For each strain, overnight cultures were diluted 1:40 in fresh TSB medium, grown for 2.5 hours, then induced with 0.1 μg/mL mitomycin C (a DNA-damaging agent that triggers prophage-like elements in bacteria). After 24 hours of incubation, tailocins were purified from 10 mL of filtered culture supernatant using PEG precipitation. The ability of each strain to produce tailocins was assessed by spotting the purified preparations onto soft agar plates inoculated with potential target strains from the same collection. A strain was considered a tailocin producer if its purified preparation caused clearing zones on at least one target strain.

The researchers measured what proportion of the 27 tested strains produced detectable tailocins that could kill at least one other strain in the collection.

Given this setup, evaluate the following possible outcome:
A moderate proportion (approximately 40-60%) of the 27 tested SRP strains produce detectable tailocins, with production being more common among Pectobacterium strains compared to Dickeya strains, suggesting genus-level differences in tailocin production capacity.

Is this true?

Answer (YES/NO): NO